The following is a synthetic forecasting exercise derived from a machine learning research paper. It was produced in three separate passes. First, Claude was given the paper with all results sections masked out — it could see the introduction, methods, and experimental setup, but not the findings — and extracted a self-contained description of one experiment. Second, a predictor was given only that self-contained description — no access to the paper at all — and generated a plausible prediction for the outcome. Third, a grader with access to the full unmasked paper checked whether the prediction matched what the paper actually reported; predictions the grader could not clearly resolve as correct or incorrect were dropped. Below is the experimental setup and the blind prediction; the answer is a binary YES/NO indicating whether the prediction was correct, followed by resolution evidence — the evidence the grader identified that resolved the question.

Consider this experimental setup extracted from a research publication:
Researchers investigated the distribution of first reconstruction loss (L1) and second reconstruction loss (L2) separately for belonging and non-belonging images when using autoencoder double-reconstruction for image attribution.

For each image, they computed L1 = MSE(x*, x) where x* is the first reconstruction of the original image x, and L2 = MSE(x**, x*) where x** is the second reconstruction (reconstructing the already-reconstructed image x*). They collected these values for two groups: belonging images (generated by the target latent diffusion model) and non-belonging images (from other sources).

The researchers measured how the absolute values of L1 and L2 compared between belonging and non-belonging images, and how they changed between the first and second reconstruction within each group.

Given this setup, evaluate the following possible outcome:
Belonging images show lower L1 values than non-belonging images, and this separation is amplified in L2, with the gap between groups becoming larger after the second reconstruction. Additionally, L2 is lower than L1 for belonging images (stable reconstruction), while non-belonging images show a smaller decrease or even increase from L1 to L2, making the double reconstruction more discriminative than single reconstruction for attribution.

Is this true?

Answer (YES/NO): NO